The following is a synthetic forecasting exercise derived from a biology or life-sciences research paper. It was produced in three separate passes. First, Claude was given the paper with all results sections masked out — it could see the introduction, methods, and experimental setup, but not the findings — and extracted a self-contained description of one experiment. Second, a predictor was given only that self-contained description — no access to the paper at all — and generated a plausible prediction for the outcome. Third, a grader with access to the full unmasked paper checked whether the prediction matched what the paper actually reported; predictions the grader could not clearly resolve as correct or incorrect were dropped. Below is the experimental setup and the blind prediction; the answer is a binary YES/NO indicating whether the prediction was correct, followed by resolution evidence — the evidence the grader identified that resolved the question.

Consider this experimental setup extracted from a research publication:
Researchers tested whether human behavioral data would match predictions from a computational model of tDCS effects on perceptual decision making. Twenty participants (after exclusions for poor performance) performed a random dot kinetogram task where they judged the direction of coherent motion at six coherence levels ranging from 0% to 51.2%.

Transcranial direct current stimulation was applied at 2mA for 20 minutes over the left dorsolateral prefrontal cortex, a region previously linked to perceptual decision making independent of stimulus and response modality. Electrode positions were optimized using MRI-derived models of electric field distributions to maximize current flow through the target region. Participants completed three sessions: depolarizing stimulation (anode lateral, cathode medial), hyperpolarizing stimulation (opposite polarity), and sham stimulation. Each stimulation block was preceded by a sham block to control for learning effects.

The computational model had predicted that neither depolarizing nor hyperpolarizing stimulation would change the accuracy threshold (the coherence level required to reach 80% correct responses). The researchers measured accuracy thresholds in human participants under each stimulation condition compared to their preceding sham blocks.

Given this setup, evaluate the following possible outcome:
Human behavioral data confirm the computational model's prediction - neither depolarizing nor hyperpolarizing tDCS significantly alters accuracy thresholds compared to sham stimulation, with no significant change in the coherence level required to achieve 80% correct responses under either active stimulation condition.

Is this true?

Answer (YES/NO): YES